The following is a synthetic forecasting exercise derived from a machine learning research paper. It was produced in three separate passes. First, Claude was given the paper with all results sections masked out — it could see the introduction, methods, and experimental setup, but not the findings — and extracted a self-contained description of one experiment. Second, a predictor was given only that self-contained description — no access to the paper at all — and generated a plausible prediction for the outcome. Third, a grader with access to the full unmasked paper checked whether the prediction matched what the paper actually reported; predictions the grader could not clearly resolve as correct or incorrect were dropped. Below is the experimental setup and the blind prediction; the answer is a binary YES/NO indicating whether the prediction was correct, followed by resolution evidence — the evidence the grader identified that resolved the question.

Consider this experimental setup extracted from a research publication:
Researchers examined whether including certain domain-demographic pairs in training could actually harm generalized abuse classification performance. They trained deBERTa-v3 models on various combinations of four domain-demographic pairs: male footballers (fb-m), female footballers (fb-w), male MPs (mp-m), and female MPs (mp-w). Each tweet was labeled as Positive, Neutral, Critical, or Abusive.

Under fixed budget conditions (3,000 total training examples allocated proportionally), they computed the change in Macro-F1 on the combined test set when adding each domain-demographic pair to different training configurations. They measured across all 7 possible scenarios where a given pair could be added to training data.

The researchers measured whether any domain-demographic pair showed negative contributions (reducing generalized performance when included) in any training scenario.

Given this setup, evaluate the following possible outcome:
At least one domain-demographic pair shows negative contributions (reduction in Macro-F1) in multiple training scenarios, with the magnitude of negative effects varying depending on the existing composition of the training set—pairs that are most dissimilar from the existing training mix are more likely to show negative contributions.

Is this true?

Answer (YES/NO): NO